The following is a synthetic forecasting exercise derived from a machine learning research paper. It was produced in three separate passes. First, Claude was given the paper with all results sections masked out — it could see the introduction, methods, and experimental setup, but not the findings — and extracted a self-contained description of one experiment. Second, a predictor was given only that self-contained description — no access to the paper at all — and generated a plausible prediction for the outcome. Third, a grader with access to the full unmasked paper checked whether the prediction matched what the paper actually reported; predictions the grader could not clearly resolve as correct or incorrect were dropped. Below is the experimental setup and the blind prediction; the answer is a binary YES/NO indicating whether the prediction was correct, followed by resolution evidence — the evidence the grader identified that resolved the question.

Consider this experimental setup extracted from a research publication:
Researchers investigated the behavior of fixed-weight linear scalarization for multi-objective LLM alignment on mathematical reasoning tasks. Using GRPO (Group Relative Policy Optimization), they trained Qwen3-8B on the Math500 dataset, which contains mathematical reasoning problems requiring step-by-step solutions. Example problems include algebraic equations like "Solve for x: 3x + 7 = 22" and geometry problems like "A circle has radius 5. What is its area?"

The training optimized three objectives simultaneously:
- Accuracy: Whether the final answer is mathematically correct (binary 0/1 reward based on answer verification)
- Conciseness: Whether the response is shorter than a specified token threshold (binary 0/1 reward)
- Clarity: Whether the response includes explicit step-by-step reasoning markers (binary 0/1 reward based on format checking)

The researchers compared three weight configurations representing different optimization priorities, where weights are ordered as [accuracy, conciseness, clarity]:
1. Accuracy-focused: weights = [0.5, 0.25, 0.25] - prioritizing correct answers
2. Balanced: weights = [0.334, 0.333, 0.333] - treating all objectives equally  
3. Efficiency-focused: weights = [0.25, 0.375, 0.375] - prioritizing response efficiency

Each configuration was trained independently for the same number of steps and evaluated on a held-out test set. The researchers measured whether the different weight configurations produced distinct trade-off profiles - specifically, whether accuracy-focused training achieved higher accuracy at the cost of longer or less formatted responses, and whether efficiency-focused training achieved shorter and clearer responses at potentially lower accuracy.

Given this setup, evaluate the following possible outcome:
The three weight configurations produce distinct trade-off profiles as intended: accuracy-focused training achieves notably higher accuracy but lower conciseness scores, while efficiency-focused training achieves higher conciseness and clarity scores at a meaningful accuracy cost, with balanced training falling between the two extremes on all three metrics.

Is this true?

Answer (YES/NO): NO